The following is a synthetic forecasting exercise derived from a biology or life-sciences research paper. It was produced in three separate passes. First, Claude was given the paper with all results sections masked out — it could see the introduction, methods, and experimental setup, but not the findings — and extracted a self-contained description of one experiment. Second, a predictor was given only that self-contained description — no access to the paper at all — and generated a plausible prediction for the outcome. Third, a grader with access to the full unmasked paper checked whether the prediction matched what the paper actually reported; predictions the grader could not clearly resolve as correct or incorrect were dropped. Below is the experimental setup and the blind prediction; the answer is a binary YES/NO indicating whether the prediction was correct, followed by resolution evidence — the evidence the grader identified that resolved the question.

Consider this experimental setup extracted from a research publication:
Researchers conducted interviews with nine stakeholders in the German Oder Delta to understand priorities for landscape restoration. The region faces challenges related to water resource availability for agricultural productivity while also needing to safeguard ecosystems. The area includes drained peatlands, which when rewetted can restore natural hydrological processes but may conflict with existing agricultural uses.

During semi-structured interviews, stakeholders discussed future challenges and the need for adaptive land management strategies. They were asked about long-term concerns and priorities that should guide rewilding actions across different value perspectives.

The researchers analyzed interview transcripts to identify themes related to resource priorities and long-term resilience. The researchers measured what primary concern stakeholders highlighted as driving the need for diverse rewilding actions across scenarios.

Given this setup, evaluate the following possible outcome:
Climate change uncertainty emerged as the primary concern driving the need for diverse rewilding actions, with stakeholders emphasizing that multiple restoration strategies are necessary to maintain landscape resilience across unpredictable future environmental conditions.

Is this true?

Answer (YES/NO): NO